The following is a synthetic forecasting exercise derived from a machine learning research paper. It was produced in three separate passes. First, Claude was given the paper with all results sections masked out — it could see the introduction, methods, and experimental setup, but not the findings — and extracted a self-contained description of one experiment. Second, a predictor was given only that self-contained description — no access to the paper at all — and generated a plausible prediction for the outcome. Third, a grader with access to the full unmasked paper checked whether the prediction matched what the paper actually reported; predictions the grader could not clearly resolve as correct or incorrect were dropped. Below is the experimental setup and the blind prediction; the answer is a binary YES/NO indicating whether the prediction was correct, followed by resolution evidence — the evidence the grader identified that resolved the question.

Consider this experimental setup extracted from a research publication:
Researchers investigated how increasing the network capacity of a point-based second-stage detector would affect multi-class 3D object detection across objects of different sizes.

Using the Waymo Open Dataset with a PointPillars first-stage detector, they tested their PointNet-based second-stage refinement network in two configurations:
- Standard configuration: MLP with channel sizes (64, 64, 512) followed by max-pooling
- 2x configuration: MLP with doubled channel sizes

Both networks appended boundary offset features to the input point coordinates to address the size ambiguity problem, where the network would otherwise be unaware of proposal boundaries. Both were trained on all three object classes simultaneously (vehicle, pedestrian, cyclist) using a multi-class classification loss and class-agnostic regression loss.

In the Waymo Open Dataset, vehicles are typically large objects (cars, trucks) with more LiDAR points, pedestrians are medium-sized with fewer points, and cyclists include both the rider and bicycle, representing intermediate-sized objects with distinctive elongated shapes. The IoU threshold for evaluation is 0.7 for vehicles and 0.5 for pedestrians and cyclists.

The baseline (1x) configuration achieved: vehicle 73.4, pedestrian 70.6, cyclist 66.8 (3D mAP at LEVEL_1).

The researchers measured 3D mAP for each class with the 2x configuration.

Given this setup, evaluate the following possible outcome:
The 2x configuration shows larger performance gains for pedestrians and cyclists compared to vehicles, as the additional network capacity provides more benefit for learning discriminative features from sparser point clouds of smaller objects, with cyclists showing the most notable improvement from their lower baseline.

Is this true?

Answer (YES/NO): YES